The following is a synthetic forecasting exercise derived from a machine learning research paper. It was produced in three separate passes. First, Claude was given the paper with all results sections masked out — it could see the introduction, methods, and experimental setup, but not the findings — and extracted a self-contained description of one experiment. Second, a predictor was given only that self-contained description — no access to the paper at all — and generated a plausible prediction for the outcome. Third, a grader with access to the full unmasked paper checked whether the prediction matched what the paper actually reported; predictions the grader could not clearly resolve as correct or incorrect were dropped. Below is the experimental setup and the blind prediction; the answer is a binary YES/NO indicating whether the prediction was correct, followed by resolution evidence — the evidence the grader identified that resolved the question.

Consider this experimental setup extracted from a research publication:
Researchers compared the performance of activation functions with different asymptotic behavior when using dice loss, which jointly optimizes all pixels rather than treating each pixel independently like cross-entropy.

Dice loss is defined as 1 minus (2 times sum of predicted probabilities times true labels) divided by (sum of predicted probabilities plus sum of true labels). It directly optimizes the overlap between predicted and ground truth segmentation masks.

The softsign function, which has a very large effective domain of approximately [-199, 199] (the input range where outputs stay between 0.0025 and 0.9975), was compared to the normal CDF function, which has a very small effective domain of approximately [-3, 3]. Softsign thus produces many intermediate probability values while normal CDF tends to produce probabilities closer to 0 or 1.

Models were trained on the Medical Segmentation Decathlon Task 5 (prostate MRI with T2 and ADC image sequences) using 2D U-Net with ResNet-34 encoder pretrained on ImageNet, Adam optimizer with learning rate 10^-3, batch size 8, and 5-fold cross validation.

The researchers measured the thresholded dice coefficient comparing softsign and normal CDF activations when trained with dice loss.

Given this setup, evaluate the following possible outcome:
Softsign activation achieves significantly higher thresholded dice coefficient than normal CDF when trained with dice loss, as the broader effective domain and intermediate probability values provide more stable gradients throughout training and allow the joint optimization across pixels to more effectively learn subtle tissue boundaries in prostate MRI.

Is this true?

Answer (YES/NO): YES